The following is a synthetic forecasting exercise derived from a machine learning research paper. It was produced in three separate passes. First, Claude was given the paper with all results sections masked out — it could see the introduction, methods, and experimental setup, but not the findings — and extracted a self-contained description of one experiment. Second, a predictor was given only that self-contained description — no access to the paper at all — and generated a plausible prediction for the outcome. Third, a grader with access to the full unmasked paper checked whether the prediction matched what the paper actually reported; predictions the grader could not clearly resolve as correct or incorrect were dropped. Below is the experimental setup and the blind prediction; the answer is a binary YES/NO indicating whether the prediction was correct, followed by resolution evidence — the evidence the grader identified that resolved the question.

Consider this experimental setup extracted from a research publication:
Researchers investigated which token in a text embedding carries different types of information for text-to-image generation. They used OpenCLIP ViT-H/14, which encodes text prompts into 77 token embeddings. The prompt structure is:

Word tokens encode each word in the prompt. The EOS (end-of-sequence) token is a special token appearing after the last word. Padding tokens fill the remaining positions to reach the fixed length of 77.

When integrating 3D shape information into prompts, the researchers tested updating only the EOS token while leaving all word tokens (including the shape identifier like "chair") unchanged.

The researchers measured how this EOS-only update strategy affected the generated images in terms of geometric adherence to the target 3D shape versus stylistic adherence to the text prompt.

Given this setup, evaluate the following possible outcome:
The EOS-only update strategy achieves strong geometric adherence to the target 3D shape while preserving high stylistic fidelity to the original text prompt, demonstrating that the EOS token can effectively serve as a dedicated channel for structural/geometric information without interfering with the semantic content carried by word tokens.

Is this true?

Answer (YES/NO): NO